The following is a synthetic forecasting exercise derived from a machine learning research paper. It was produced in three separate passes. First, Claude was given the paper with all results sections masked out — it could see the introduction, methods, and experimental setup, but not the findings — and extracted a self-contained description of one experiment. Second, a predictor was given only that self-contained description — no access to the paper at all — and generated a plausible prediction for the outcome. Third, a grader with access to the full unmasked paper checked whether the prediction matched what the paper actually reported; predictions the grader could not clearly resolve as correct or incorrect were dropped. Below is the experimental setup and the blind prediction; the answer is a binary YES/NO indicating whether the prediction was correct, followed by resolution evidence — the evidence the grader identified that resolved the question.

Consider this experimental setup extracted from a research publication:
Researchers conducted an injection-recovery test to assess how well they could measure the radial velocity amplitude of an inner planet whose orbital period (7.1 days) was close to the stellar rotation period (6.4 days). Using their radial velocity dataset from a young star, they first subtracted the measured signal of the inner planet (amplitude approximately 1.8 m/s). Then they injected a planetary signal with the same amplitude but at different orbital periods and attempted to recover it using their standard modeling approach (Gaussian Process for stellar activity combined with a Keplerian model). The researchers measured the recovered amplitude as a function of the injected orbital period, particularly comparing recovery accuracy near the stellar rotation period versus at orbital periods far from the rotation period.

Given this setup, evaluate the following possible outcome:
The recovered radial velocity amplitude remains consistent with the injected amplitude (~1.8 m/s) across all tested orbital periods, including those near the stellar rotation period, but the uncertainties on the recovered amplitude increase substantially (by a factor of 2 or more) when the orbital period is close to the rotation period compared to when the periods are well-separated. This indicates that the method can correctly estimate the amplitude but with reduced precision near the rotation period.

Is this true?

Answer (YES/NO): NO